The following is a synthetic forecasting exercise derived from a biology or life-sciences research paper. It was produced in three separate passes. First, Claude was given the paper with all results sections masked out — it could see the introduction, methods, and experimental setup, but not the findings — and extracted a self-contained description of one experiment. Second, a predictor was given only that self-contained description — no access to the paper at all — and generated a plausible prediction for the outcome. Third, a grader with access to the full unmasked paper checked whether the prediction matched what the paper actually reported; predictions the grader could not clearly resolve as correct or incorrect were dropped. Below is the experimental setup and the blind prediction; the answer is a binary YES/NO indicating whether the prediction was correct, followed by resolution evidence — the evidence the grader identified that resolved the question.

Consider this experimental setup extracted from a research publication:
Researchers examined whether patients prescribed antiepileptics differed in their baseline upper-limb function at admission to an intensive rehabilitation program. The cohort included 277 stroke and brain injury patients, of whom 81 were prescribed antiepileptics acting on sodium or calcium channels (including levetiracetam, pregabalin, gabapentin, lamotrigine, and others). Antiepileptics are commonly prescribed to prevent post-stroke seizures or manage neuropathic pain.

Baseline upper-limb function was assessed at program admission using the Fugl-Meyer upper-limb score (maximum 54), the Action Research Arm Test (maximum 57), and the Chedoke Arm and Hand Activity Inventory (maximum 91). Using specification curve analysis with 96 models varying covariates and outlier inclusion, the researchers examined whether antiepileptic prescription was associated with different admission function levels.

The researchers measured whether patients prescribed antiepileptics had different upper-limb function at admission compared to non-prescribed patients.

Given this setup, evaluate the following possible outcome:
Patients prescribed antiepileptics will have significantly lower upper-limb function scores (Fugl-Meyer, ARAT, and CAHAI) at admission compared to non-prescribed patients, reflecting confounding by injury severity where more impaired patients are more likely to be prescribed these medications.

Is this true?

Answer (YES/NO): NO